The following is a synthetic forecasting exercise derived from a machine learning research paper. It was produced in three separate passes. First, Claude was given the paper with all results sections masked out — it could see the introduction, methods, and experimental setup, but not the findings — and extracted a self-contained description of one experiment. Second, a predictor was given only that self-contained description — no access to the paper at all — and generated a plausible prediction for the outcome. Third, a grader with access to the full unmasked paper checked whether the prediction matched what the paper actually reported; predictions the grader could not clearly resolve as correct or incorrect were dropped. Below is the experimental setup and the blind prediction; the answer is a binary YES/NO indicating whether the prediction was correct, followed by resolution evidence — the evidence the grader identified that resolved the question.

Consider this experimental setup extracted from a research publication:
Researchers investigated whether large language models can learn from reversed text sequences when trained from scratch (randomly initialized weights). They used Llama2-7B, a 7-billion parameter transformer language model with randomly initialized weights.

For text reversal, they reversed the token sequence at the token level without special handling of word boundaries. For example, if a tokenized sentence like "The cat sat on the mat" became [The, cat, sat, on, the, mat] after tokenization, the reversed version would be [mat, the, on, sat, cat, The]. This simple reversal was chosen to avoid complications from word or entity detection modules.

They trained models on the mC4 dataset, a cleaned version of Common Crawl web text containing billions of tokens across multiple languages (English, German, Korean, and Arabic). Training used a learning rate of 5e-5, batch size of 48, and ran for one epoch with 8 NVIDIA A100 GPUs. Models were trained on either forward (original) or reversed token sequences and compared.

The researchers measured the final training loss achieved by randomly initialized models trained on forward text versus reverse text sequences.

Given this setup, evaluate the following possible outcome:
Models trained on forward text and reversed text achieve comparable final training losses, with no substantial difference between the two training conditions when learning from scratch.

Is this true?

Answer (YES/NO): YES